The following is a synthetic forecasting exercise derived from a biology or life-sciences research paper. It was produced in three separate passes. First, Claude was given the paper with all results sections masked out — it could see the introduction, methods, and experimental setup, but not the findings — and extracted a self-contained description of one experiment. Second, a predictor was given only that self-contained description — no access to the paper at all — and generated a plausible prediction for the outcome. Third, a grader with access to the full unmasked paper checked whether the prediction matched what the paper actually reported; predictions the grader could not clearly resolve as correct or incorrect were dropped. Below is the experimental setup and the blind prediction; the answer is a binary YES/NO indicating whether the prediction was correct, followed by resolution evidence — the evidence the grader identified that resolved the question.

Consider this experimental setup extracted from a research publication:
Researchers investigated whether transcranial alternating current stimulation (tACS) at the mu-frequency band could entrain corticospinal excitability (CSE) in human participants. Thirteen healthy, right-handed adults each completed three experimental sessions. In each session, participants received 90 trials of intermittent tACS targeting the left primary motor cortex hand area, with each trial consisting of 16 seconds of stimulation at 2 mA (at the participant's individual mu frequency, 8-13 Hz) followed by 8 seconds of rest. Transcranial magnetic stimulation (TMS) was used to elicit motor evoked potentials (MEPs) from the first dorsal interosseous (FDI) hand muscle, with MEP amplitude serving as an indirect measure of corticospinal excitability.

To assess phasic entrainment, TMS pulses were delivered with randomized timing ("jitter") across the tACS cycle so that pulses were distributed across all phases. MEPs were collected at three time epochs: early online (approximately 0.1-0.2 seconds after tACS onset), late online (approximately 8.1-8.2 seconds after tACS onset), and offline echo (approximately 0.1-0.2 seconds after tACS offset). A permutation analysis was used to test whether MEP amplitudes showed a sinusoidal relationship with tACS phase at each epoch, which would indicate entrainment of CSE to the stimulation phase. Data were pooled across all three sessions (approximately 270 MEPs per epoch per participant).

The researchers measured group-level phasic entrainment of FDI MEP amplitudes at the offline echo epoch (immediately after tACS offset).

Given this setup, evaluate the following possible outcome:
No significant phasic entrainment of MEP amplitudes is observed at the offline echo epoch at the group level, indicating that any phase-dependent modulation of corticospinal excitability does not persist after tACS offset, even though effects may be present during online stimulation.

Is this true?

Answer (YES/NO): NO